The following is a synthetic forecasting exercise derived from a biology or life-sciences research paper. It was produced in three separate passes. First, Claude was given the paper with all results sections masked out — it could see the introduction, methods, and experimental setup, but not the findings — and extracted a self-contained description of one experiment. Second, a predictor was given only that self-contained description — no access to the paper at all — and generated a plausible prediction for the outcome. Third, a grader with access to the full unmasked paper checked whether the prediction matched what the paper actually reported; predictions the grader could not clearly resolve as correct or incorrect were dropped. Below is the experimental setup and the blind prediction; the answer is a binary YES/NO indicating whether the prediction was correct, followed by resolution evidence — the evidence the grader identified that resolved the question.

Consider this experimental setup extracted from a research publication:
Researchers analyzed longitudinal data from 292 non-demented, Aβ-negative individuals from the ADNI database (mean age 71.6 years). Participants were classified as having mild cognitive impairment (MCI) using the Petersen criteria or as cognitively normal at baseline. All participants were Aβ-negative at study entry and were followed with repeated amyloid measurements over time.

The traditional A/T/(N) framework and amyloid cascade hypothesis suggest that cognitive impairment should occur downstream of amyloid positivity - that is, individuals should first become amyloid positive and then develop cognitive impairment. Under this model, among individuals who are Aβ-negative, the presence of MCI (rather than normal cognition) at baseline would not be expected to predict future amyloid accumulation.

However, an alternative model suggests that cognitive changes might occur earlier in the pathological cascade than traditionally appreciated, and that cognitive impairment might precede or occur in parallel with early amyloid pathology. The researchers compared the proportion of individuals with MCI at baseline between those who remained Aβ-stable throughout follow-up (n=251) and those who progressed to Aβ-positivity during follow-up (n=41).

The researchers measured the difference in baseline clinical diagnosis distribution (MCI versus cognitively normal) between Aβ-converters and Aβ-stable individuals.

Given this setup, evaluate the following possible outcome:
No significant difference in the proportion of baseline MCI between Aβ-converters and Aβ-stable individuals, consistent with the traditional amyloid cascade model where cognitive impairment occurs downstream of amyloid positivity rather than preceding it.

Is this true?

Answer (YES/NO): NO